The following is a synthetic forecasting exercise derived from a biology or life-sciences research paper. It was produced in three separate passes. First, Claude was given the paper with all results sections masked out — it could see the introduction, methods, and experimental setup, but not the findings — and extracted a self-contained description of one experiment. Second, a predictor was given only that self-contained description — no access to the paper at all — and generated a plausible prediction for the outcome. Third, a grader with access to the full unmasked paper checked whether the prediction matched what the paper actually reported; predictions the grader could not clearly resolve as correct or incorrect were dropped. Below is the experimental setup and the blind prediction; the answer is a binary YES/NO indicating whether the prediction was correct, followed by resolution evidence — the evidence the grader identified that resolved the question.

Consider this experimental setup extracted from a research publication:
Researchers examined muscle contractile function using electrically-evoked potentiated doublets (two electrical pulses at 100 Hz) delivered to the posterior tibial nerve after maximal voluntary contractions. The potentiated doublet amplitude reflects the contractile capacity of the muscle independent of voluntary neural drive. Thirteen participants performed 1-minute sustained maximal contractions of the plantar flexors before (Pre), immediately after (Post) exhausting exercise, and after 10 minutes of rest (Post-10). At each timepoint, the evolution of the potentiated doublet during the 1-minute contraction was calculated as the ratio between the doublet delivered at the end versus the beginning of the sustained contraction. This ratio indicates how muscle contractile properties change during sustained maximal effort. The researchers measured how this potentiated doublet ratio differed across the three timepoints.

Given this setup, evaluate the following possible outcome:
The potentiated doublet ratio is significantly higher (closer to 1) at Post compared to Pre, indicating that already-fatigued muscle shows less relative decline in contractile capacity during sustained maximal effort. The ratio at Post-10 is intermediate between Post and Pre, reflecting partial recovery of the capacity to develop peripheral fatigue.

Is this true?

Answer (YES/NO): NO